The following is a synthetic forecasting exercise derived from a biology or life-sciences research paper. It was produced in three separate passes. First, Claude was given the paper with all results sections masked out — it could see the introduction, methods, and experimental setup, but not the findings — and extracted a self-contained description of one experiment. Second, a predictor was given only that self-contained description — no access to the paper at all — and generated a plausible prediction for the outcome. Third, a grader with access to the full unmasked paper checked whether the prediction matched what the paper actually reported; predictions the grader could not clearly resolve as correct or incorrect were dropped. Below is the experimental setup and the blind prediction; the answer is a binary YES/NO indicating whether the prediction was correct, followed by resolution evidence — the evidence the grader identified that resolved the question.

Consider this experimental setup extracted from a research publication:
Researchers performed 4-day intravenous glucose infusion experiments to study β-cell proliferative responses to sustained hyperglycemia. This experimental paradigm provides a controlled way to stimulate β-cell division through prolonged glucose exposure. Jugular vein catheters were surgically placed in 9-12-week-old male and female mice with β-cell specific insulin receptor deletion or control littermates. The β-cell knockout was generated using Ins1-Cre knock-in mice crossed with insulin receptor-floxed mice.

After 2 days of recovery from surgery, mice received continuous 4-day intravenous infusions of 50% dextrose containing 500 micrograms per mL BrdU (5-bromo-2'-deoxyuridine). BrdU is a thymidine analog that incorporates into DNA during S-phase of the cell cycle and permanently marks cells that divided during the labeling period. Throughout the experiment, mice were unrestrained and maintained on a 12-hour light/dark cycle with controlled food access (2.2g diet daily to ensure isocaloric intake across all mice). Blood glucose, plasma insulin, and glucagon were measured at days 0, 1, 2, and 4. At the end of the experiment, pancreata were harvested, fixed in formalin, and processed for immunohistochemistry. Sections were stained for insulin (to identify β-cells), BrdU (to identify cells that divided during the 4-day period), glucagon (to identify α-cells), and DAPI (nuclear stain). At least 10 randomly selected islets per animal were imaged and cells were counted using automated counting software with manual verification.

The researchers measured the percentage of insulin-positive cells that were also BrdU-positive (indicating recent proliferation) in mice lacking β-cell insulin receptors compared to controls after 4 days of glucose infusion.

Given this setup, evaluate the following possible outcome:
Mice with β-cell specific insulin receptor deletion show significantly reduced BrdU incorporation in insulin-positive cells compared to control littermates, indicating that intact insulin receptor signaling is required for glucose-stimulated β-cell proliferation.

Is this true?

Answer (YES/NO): NO